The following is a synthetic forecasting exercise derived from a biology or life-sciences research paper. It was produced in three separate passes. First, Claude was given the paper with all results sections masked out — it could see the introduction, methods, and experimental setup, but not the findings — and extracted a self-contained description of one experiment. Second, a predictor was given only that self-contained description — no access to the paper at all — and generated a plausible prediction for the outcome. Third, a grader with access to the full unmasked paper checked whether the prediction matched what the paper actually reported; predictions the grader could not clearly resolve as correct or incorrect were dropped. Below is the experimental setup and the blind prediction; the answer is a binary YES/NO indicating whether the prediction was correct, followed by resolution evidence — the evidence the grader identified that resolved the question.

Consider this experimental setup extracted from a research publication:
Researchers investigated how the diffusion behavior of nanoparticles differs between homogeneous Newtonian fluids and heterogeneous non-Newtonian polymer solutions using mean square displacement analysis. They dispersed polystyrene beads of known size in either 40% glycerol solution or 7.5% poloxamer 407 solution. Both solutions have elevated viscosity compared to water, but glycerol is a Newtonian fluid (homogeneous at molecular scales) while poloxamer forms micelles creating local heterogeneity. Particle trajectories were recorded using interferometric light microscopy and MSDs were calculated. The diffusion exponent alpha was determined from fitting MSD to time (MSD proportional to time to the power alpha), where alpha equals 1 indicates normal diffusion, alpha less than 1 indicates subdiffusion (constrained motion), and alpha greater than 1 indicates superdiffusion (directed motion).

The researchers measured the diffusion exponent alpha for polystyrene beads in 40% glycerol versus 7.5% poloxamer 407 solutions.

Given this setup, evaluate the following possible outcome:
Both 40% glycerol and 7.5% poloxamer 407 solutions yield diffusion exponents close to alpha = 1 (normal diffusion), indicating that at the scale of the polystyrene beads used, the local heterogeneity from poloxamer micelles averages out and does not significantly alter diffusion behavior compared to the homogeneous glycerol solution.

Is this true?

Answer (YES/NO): YES